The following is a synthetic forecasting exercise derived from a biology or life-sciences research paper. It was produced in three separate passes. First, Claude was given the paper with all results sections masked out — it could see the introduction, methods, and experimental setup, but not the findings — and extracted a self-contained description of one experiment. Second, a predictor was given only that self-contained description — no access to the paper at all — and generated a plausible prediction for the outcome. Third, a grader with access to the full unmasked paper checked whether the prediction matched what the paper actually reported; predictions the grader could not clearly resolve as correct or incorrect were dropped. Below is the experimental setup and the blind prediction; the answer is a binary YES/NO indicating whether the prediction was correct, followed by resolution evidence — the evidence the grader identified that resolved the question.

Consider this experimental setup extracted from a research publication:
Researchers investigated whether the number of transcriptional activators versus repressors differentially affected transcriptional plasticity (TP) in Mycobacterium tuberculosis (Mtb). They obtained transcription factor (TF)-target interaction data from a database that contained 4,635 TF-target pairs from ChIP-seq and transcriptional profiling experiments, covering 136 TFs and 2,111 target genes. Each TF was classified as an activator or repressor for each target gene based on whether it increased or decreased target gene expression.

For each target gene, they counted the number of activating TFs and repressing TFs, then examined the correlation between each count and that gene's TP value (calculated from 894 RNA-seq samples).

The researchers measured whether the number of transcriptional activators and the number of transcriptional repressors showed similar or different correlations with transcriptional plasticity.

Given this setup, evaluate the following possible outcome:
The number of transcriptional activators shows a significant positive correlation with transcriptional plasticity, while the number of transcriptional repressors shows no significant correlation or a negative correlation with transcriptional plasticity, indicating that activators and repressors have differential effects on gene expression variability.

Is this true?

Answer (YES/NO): NO